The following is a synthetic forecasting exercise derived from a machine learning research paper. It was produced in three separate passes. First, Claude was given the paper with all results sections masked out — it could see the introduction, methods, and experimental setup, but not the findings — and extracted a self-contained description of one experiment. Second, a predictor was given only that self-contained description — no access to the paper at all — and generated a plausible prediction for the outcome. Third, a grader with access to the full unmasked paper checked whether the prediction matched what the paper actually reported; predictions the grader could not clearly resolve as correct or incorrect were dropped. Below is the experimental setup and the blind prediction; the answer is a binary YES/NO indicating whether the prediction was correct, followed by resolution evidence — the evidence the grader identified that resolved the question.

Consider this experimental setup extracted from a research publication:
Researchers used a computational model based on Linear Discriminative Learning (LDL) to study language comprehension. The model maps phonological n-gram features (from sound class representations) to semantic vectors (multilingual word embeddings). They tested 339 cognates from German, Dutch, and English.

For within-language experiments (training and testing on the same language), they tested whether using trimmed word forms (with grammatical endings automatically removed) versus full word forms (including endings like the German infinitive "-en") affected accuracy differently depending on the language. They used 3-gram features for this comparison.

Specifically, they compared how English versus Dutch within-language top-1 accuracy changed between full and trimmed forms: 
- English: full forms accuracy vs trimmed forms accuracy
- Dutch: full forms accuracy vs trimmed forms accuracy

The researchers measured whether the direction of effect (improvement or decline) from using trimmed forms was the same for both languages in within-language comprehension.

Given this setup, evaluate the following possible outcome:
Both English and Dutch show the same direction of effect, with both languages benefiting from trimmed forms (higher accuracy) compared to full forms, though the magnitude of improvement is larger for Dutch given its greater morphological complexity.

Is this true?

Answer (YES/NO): NO